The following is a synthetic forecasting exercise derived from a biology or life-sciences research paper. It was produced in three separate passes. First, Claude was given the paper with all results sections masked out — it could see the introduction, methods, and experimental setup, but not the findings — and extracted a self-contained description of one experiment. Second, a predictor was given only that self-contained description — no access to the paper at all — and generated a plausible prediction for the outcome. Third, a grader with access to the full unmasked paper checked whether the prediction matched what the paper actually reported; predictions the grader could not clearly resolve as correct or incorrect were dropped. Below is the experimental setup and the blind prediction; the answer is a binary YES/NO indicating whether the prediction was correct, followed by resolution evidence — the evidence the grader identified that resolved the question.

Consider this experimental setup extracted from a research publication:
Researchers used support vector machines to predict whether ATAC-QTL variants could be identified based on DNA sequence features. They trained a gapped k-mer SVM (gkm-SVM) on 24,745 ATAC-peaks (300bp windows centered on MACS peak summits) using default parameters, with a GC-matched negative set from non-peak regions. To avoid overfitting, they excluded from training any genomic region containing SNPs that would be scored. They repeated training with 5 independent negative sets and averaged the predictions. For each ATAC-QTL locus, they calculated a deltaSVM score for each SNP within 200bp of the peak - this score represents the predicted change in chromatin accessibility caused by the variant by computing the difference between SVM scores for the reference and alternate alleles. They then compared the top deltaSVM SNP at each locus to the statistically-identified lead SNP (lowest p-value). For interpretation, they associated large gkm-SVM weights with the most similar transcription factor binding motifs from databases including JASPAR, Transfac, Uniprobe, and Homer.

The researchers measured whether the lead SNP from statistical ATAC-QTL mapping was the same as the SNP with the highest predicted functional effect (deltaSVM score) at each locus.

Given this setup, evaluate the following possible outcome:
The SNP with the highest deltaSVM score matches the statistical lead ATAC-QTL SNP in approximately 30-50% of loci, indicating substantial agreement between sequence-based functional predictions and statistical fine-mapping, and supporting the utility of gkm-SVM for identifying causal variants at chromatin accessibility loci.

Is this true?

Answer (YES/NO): NO